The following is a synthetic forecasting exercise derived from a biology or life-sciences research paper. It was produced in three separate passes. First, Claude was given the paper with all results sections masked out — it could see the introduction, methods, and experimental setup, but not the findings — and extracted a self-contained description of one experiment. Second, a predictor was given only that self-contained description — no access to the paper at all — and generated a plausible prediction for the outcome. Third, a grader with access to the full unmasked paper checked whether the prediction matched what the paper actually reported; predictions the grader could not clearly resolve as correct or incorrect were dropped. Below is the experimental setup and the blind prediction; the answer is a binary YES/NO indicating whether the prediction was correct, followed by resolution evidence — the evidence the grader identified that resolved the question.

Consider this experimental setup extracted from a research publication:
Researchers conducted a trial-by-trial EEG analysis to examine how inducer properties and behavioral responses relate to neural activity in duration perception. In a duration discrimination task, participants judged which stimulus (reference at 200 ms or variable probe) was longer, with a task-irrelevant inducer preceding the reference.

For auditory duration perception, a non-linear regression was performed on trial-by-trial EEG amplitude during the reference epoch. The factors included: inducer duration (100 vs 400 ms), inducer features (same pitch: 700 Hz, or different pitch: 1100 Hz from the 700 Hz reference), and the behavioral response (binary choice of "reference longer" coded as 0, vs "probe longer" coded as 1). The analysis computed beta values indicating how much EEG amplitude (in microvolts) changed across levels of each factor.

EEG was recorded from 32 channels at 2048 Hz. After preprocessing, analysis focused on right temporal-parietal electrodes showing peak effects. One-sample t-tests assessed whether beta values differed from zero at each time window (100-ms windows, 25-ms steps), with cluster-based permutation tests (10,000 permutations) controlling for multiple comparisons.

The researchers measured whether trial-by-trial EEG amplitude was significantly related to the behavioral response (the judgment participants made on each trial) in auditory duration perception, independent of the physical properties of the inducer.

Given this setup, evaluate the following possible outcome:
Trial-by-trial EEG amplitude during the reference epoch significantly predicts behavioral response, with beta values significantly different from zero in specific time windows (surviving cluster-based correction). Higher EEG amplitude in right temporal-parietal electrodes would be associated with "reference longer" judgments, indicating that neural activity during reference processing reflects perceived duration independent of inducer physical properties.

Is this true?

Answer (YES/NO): NO